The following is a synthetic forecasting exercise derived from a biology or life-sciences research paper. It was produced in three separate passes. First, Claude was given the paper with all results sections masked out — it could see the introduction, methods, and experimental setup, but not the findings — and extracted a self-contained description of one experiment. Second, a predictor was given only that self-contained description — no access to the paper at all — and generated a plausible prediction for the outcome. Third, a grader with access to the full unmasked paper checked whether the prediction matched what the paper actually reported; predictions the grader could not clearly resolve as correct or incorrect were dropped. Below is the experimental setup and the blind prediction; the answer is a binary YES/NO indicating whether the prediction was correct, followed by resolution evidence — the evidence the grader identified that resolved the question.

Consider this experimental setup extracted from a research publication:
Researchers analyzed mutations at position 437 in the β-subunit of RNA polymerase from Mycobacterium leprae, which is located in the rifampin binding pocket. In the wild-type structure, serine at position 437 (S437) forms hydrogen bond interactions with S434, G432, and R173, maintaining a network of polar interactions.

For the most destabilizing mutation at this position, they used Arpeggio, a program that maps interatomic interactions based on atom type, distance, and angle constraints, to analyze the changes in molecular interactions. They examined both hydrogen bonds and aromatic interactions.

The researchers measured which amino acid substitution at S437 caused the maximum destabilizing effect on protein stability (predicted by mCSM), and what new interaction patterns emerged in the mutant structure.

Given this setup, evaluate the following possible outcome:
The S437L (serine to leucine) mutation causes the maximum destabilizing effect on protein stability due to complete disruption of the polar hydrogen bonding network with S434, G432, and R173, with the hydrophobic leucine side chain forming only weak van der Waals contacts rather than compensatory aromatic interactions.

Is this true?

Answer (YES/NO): NO